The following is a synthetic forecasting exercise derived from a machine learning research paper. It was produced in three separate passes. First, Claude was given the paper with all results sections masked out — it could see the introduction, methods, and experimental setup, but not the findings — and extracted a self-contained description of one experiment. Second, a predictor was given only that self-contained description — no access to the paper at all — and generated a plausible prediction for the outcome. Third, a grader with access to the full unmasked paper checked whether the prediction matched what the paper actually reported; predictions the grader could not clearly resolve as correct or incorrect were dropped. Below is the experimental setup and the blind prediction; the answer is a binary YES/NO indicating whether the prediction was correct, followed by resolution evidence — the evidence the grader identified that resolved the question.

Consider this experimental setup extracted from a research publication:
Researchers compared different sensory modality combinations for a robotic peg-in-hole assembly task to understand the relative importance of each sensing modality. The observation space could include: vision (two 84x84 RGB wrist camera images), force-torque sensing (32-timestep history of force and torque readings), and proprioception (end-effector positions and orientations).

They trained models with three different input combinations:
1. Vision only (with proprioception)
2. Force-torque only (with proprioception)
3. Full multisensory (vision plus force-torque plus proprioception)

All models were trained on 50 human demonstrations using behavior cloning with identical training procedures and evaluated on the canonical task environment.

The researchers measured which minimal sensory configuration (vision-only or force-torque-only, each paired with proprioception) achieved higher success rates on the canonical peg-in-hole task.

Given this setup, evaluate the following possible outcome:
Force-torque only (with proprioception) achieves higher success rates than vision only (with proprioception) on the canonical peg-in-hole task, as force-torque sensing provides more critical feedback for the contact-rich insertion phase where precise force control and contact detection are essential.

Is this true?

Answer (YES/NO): YES